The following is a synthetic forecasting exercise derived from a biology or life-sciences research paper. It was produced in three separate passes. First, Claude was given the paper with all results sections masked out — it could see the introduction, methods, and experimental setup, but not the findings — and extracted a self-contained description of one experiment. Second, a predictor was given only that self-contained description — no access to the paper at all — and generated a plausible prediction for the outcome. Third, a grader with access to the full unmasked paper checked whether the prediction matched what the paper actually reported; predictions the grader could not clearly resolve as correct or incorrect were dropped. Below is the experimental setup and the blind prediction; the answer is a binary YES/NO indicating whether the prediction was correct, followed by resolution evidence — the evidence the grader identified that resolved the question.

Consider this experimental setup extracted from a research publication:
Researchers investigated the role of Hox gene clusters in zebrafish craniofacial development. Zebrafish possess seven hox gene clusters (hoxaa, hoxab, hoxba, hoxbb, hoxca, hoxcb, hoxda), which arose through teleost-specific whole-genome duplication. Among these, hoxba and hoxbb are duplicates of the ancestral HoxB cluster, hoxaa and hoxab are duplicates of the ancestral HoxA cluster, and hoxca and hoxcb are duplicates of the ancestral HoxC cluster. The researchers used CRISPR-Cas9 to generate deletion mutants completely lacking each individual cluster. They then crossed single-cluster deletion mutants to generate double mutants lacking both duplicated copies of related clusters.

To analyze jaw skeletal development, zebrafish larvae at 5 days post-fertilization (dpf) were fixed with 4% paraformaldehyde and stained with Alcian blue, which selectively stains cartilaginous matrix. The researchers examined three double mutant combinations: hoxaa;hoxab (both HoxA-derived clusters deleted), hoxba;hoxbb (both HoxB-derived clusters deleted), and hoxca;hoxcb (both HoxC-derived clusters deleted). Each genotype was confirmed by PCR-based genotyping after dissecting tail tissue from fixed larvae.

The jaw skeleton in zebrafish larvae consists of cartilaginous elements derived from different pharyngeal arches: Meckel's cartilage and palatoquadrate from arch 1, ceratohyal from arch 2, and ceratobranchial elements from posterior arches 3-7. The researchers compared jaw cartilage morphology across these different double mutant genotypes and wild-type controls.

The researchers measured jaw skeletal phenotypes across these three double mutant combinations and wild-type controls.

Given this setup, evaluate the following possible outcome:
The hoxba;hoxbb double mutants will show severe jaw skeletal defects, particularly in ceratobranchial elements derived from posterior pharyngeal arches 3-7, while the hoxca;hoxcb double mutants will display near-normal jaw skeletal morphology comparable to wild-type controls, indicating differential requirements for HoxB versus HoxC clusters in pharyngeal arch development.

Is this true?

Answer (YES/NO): YES